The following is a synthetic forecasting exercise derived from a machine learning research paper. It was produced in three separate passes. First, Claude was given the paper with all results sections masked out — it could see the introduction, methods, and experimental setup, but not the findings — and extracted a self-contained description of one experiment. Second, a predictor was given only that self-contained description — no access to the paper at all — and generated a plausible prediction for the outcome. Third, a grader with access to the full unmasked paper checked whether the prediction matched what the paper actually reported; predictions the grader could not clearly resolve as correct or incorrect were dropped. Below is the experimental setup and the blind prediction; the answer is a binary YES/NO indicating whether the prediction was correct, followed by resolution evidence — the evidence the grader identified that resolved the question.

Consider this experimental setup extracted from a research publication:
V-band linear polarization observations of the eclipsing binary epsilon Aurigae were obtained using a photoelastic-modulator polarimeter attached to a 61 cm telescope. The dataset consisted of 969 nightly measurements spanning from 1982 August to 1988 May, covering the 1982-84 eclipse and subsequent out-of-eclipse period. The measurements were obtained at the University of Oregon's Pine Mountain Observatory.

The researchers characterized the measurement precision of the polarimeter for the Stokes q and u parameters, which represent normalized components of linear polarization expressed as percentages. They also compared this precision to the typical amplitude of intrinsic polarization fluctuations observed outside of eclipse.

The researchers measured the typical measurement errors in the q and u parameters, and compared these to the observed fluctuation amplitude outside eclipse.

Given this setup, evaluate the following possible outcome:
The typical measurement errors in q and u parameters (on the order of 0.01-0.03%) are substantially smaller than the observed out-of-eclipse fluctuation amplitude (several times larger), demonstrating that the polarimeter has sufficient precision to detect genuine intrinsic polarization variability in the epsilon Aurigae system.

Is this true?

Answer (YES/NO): YES